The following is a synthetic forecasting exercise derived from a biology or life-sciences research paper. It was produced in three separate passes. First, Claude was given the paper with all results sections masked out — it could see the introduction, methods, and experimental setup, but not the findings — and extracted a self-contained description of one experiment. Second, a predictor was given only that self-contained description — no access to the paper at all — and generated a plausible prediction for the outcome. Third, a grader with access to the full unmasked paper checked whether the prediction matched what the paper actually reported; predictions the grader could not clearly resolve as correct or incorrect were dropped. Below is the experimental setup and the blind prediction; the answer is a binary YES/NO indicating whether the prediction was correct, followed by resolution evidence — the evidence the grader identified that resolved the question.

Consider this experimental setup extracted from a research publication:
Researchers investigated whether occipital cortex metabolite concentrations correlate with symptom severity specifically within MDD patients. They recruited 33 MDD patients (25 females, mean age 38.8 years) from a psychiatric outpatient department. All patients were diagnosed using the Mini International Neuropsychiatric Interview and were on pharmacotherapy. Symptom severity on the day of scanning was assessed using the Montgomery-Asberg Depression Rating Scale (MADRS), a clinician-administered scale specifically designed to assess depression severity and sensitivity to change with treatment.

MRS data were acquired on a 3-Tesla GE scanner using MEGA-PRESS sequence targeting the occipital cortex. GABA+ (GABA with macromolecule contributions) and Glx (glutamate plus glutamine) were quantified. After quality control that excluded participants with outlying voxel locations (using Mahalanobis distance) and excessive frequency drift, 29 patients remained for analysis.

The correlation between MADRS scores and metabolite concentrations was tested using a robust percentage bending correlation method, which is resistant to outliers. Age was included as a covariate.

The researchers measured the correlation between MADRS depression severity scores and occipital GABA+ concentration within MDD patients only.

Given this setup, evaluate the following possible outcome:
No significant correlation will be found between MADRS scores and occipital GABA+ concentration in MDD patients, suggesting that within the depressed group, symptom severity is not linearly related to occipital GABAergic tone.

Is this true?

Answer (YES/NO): YES